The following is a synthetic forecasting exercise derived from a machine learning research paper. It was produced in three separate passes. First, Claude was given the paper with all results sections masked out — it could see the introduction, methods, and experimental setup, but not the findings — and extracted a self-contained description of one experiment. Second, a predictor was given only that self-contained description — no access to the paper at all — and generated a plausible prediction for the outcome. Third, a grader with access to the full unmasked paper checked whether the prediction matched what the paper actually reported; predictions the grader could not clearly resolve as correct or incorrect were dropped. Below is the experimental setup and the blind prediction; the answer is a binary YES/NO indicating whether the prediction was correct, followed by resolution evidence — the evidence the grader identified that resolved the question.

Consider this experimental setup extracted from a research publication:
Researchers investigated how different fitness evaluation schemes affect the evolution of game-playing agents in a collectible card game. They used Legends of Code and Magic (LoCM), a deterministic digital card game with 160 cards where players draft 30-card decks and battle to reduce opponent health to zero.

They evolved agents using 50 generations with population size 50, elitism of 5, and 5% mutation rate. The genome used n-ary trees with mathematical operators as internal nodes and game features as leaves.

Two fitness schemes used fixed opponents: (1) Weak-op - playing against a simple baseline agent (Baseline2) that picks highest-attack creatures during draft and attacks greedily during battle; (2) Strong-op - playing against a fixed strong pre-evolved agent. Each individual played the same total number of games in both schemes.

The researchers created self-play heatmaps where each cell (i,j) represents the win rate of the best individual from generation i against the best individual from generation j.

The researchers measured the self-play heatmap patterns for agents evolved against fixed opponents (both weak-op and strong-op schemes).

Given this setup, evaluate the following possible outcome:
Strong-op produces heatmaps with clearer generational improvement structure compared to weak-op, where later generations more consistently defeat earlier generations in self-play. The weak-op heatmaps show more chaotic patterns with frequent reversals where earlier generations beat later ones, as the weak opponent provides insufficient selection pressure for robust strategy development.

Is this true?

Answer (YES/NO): NO